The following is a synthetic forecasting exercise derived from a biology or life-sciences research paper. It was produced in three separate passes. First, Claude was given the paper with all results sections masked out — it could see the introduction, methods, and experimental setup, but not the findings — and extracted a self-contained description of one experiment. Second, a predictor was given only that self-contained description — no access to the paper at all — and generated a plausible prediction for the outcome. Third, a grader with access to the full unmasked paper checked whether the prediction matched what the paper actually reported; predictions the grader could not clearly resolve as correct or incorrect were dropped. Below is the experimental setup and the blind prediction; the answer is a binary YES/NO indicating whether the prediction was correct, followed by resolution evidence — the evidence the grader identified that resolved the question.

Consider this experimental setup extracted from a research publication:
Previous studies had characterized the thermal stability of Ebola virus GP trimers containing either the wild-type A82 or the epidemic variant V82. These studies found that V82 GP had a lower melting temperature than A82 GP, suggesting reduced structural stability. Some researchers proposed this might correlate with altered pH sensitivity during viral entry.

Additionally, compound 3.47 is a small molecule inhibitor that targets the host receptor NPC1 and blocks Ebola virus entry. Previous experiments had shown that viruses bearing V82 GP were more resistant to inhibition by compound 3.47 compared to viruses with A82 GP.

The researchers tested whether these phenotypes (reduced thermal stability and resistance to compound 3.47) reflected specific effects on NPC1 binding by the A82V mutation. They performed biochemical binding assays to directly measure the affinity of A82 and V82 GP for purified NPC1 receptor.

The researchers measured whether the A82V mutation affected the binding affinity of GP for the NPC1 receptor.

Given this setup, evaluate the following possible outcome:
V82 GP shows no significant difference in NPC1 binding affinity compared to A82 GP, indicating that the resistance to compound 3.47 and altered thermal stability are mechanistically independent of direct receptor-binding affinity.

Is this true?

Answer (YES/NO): YES